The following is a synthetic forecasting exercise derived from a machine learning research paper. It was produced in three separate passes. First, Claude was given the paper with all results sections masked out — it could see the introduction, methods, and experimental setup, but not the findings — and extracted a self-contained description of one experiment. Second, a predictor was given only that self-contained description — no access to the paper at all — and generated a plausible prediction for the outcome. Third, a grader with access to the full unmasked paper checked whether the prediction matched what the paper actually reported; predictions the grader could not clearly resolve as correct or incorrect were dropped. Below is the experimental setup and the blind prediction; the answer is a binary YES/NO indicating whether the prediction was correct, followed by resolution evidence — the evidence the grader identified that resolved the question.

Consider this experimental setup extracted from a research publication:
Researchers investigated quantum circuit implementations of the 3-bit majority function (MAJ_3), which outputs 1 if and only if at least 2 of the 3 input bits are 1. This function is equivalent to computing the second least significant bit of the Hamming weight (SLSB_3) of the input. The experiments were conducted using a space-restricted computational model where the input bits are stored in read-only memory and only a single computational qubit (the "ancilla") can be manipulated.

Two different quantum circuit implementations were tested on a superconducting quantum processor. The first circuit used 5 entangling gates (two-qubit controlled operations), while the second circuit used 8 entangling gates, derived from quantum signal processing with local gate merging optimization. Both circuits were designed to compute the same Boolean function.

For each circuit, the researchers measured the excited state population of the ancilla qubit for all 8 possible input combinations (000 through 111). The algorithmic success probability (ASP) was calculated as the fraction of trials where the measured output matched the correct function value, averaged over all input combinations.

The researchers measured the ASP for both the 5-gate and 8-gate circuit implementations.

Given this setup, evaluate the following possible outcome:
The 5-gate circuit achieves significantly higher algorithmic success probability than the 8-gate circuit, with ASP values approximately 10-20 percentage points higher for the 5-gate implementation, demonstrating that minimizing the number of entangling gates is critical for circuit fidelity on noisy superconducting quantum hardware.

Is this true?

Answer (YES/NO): NO